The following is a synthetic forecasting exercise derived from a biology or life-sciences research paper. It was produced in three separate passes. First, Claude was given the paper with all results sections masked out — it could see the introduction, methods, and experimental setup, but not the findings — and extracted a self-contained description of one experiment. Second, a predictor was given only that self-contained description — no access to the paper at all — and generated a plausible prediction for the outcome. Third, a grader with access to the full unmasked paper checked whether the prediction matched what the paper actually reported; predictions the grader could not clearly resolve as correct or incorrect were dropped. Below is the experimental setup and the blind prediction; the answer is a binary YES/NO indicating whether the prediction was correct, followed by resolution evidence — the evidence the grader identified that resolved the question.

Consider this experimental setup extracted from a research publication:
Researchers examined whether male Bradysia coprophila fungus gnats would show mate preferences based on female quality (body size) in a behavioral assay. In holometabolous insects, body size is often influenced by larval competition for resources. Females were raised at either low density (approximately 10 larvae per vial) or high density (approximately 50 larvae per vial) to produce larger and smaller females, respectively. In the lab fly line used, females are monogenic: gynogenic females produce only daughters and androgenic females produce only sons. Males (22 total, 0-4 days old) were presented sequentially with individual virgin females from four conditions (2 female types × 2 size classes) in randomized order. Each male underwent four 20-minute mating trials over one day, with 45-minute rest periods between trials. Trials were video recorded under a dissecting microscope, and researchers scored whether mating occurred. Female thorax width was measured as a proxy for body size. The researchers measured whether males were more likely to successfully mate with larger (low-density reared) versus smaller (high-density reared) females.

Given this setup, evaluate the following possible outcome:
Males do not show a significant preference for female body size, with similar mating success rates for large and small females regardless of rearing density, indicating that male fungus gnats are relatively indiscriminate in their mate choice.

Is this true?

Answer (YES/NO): NO